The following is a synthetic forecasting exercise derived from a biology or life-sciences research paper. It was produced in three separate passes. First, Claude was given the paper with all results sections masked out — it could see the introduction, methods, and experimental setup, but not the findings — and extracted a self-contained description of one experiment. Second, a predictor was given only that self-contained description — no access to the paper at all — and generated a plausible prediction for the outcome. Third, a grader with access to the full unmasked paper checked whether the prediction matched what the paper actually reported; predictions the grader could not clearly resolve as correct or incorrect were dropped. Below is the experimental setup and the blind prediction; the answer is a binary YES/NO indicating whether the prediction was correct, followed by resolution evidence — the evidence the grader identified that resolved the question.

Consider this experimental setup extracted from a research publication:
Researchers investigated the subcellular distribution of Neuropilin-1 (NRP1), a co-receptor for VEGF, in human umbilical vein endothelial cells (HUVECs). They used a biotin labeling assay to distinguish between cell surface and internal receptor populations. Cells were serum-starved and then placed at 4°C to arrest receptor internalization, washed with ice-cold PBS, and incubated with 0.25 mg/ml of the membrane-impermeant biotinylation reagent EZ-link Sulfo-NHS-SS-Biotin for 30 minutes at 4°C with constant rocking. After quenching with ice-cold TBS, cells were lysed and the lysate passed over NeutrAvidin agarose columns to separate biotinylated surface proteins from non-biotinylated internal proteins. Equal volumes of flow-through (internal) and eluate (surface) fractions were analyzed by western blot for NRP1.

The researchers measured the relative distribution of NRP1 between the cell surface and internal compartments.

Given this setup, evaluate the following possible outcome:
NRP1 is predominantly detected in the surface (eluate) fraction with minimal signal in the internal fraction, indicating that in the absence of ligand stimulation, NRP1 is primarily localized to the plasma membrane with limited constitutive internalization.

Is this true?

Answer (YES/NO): NO